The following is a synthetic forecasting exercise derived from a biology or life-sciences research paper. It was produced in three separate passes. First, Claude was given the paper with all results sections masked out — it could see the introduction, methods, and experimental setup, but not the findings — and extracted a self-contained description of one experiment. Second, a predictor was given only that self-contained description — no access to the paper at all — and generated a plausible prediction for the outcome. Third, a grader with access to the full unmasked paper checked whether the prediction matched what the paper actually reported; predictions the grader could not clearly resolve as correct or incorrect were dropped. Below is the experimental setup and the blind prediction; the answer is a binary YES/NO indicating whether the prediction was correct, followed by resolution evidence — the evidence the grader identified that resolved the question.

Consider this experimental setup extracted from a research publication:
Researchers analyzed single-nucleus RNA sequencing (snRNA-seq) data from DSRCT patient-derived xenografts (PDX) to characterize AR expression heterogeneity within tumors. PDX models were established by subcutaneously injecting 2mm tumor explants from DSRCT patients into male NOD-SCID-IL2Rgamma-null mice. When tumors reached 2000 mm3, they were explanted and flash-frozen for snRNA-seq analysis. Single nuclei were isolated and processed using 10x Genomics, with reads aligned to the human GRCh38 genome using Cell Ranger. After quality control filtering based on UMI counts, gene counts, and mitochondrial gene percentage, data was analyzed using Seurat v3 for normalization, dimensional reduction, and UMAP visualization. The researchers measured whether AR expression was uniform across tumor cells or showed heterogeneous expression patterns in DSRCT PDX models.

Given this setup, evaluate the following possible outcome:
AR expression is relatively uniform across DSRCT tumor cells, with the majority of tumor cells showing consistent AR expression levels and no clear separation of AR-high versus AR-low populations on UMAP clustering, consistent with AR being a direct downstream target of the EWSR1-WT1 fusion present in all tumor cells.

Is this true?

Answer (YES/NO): NO